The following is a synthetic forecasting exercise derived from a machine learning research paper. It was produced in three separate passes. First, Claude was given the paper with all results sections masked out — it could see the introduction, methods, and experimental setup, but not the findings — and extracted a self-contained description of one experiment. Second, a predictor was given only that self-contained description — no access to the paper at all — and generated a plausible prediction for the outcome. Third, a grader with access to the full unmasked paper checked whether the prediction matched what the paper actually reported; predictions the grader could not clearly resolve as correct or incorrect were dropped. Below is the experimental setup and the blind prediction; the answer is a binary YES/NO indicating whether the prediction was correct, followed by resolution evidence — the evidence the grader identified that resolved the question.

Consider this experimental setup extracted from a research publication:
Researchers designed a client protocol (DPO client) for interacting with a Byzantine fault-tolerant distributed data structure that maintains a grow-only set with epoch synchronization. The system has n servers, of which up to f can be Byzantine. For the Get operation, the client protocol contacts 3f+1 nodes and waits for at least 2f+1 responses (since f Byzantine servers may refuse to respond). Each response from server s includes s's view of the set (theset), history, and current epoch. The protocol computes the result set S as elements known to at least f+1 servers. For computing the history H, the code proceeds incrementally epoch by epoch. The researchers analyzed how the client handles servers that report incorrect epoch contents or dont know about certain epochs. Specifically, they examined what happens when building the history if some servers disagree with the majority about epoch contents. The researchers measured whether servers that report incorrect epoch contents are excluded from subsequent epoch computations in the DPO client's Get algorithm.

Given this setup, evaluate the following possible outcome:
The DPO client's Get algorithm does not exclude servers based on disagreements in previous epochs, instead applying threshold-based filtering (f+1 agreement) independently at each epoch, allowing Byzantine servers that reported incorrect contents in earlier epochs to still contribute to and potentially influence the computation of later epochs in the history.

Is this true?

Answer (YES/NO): NO